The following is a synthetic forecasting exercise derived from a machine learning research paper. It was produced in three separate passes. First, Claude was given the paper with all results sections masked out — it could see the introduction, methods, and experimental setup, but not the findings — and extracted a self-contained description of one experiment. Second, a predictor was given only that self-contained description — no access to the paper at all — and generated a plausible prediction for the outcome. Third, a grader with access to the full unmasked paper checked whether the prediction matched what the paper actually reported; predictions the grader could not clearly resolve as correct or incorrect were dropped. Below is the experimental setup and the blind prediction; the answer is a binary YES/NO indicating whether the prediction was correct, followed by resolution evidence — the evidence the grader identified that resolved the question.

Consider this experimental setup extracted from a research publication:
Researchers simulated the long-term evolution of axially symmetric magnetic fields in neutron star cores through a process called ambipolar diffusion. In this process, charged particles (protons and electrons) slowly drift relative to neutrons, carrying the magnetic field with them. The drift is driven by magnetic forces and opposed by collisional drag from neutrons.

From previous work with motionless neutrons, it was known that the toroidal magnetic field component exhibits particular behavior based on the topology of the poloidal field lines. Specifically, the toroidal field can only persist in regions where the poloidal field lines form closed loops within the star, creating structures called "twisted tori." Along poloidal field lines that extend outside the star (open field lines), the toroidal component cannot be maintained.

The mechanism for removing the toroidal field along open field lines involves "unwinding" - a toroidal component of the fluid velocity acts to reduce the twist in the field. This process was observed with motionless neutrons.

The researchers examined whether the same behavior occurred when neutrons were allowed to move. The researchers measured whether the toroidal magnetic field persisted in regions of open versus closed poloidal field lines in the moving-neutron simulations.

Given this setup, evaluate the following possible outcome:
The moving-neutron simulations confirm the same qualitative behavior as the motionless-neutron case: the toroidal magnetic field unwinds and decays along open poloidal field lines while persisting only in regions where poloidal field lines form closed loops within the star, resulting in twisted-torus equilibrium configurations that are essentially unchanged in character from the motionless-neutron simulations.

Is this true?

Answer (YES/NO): YES